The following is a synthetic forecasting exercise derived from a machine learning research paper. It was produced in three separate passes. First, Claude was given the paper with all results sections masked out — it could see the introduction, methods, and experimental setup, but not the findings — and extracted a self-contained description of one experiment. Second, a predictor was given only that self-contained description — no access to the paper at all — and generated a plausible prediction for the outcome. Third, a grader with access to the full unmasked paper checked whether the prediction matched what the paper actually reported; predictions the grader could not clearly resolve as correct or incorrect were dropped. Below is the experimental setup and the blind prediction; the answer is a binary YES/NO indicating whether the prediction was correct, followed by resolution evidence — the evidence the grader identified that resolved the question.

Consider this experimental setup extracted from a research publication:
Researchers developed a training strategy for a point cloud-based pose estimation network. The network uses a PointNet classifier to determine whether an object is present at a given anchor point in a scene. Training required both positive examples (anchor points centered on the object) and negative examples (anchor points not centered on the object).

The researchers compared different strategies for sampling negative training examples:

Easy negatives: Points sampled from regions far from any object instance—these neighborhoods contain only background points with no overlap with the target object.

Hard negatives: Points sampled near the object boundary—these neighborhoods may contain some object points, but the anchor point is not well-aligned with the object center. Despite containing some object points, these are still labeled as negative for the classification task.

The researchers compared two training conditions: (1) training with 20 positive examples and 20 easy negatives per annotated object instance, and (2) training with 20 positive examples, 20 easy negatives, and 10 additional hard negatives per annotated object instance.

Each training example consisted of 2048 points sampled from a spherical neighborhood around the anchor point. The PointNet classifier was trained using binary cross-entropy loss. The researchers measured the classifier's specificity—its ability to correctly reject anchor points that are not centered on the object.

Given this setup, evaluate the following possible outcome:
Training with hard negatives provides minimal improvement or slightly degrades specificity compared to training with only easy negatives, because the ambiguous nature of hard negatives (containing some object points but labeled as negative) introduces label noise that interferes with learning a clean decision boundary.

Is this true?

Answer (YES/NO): NO